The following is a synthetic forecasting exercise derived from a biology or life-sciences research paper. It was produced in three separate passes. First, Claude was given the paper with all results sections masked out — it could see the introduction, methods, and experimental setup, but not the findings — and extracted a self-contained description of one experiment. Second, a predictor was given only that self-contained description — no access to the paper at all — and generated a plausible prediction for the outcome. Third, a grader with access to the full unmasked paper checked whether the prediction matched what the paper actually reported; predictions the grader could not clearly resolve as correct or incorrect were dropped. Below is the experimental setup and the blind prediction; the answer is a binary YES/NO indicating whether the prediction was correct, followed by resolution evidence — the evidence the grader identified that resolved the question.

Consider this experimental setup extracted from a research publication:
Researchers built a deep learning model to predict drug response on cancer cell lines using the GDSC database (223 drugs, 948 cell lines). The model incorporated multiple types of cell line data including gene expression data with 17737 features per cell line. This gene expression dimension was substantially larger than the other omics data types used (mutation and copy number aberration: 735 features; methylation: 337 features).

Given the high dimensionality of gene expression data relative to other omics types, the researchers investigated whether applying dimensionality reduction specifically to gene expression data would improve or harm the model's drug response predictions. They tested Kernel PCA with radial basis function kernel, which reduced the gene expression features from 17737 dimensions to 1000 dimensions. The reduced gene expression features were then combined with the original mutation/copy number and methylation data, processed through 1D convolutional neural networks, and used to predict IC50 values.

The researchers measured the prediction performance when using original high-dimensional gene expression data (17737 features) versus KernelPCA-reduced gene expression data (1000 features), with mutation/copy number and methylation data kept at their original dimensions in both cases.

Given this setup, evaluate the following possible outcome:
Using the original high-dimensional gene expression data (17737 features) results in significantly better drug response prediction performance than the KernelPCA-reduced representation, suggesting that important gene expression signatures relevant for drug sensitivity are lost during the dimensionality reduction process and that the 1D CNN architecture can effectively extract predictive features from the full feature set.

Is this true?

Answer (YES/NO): NO